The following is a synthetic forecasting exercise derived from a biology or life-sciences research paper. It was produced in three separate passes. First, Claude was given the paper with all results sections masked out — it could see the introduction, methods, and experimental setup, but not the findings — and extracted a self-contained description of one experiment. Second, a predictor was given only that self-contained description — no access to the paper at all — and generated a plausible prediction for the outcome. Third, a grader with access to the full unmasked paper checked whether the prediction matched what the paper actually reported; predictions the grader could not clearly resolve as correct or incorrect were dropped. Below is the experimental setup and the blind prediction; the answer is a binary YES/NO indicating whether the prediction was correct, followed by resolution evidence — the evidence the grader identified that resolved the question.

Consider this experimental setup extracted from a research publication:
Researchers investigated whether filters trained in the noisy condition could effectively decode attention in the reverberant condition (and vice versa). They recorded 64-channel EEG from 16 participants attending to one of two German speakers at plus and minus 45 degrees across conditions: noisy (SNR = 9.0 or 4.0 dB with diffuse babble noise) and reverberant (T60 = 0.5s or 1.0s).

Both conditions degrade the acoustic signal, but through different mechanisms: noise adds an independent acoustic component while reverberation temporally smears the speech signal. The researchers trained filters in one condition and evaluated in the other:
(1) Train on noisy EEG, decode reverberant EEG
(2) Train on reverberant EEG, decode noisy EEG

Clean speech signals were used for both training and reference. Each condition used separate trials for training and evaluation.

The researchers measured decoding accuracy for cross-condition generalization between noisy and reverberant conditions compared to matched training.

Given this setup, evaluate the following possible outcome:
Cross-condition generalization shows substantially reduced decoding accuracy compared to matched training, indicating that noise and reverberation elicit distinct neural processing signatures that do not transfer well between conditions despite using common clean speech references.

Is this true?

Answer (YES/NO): NO